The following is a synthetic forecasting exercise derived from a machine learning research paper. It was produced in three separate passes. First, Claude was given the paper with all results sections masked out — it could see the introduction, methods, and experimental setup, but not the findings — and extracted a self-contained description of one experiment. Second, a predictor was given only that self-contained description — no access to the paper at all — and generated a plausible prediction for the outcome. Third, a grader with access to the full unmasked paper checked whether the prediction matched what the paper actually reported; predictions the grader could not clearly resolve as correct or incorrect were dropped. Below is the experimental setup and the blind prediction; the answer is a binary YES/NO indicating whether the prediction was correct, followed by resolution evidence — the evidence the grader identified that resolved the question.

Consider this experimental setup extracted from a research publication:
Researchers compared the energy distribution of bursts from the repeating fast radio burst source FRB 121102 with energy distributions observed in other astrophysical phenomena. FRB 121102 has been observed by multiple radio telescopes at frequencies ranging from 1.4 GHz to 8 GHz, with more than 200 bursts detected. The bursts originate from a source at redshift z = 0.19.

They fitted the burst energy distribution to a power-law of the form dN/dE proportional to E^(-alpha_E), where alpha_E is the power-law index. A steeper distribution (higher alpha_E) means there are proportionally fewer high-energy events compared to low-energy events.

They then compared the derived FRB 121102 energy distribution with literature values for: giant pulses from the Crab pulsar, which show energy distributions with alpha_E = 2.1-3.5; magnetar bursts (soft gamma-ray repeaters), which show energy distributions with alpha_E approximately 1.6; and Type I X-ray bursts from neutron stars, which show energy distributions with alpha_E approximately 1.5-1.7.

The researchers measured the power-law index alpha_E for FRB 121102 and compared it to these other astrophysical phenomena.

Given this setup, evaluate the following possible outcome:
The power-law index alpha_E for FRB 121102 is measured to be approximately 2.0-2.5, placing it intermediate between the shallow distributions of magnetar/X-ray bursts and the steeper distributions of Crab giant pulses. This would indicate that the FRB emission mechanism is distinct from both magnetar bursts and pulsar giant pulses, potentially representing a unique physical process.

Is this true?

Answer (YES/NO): NO